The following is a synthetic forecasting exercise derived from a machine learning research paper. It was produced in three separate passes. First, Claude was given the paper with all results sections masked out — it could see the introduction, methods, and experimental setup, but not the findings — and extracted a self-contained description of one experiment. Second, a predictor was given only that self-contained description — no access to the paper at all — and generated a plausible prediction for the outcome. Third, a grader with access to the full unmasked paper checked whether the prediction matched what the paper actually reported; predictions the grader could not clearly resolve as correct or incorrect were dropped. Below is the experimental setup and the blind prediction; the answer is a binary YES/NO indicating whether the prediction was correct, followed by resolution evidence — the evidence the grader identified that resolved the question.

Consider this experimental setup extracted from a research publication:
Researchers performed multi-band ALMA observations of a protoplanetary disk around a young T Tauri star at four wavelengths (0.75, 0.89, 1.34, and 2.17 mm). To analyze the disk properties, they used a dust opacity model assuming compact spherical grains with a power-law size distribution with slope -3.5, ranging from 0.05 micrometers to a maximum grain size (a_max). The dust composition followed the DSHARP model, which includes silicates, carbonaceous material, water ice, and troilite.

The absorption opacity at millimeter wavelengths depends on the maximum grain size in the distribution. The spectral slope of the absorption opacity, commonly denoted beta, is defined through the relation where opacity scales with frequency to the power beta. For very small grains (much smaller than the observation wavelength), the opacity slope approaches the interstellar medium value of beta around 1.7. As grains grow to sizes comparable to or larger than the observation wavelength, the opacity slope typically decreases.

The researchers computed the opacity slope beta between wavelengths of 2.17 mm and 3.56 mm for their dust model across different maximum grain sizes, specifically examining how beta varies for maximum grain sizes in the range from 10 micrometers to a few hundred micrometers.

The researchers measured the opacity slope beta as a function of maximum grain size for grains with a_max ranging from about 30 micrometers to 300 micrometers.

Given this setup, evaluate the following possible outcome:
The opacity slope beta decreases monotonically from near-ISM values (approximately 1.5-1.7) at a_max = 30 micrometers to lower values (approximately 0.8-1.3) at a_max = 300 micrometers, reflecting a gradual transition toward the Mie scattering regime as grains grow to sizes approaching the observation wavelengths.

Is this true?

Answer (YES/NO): NO